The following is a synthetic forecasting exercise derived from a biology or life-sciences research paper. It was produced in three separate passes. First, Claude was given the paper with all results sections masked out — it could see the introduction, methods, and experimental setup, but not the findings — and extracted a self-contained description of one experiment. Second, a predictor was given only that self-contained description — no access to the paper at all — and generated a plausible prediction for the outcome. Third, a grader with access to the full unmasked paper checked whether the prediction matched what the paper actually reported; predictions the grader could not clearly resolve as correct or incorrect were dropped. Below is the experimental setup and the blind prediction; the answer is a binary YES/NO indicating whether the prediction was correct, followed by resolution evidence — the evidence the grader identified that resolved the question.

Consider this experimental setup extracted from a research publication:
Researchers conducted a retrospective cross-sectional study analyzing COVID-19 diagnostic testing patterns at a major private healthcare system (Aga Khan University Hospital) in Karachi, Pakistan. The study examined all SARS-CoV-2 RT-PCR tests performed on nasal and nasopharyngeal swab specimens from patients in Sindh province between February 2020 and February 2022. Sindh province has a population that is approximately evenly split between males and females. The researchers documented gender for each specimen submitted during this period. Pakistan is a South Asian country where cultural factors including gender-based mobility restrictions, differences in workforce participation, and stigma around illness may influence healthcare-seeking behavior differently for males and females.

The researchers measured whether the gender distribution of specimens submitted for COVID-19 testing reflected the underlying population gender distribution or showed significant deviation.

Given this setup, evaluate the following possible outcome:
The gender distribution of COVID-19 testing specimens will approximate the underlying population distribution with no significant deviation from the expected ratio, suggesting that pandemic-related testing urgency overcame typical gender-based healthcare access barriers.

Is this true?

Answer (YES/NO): NO